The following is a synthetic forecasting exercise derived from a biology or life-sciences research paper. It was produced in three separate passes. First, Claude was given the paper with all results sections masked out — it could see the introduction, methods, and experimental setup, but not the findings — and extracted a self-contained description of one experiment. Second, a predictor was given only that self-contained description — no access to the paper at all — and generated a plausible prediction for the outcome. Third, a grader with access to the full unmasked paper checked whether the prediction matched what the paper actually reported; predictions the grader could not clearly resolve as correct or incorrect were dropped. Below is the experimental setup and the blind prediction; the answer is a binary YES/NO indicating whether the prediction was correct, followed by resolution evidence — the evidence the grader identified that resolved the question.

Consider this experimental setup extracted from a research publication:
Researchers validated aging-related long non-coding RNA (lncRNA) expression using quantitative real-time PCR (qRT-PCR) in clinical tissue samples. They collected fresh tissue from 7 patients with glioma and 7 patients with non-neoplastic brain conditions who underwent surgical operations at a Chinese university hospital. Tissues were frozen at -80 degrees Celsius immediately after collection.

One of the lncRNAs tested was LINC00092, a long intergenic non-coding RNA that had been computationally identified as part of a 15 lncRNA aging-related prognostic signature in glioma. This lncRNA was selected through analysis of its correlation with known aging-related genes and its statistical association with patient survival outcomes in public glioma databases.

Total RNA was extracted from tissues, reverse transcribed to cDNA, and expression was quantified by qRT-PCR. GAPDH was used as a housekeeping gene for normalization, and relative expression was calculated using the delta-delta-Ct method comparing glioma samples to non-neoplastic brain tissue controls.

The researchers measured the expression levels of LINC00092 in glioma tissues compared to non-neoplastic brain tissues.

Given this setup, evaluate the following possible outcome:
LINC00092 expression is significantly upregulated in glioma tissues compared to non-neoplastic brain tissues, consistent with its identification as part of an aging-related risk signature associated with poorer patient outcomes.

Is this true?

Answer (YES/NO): YES